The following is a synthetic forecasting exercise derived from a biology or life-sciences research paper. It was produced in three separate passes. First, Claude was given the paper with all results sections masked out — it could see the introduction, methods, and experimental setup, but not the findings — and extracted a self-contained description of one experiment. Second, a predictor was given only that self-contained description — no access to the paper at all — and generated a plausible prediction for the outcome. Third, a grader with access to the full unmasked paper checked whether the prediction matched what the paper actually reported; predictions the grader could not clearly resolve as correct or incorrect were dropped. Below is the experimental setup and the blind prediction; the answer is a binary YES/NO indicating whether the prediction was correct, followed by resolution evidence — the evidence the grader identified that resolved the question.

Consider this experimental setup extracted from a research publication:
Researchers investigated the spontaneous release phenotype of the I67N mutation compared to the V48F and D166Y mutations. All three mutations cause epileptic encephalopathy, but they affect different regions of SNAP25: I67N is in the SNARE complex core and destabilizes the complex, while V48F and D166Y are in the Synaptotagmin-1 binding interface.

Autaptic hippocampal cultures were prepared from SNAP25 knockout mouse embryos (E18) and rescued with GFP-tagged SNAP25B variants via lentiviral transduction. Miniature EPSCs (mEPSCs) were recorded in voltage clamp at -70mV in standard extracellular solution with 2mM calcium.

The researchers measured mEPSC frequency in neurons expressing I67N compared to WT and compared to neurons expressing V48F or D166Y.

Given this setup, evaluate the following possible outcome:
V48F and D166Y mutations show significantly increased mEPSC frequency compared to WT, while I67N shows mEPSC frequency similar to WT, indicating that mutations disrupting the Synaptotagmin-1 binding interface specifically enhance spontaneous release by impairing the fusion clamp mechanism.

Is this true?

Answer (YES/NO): NO